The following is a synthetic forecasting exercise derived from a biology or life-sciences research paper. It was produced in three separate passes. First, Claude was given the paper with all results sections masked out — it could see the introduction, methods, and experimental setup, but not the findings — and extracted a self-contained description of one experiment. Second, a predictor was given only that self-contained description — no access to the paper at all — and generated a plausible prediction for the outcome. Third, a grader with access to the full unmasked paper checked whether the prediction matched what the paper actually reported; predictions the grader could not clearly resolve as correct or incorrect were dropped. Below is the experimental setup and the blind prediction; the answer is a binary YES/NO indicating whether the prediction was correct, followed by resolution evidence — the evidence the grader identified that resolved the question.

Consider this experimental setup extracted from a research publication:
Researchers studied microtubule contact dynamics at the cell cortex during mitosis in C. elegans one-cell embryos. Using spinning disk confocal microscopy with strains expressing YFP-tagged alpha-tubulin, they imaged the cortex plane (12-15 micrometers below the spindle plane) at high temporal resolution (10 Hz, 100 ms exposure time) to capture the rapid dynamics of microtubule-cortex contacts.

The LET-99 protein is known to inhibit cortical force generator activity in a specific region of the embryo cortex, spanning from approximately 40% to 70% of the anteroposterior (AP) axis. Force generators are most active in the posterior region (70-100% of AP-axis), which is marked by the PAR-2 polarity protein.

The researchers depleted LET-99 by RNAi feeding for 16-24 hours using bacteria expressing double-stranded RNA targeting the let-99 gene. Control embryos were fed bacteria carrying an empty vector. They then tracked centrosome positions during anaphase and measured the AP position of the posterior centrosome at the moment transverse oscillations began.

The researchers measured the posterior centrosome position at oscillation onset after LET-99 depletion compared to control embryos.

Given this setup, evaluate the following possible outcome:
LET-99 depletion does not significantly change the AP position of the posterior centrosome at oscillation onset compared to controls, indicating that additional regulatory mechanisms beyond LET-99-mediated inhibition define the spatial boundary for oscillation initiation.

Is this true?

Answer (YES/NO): NO